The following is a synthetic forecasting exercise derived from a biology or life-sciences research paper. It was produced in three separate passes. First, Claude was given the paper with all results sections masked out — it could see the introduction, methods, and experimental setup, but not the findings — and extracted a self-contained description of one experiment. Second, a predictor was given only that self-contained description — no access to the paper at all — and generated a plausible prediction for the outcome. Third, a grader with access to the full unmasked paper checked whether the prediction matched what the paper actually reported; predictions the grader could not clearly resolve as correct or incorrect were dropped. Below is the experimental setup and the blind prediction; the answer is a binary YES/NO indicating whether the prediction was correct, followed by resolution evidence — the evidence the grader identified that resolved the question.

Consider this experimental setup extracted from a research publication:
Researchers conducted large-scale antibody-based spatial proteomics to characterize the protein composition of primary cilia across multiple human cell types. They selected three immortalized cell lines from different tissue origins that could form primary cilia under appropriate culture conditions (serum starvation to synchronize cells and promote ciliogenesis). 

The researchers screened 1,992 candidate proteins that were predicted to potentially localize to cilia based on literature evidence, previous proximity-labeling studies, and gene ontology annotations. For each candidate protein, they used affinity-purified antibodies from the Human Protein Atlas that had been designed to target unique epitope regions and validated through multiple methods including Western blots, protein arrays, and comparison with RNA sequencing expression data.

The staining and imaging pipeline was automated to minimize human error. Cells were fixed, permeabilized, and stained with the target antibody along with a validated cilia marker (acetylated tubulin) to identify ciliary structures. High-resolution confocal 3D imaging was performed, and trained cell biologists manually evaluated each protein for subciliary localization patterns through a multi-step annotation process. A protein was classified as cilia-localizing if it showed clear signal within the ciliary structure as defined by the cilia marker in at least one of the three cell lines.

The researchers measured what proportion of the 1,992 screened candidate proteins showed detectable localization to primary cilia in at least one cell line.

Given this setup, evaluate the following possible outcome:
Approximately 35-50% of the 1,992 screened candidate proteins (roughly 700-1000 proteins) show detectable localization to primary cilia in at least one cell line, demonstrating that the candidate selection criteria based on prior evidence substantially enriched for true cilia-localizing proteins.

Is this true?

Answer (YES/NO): YES